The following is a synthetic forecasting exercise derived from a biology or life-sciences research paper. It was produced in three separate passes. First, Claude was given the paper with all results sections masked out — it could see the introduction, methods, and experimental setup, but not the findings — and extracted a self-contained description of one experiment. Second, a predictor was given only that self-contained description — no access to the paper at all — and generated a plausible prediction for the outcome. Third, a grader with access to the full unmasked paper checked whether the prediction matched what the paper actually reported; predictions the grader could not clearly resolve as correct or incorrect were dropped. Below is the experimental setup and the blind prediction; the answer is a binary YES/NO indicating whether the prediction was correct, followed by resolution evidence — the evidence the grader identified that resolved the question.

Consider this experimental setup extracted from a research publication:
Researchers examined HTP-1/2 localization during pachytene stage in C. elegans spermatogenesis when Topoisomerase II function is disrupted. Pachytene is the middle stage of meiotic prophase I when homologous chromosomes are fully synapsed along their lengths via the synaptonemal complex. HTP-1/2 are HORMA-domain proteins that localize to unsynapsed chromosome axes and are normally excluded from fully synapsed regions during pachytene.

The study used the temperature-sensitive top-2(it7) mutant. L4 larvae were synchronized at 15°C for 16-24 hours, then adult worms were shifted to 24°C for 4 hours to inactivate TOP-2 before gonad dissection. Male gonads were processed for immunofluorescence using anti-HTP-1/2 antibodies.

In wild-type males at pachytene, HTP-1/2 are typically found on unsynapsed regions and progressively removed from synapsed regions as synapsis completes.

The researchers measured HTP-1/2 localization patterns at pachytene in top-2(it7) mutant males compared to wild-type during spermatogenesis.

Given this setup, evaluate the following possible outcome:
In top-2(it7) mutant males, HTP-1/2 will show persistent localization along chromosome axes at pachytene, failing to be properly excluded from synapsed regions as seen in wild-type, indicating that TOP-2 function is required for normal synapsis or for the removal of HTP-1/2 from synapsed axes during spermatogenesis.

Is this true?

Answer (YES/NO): NO